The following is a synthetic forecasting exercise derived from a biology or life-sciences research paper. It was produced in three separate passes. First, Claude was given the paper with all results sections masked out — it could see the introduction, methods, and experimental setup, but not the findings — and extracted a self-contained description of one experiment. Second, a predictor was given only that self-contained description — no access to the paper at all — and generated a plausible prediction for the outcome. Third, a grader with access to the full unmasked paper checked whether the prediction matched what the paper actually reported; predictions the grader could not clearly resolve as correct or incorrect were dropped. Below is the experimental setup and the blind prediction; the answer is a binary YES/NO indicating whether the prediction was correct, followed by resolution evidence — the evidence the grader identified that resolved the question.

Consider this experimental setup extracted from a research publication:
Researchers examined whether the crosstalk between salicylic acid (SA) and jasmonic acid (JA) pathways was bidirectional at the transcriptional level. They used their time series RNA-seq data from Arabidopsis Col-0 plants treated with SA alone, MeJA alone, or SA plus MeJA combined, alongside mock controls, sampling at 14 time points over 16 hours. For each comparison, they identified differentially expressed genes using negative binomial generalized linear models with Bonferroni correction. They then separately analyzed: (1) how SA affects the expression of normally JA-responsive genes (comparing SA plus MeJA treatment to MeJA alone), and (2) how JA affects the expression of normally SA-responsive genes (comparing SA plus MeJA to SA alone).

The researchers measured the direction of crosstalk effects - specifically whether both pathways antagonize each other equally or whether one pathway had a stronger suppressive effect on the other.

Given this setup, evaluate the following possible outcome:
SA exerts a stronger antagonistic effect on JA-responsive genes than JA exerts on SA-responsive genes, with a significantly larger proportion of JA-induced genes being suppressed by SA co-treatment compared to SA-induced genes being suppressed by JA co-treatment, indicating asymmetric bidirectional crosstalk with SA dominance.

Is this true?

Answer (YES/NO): YES